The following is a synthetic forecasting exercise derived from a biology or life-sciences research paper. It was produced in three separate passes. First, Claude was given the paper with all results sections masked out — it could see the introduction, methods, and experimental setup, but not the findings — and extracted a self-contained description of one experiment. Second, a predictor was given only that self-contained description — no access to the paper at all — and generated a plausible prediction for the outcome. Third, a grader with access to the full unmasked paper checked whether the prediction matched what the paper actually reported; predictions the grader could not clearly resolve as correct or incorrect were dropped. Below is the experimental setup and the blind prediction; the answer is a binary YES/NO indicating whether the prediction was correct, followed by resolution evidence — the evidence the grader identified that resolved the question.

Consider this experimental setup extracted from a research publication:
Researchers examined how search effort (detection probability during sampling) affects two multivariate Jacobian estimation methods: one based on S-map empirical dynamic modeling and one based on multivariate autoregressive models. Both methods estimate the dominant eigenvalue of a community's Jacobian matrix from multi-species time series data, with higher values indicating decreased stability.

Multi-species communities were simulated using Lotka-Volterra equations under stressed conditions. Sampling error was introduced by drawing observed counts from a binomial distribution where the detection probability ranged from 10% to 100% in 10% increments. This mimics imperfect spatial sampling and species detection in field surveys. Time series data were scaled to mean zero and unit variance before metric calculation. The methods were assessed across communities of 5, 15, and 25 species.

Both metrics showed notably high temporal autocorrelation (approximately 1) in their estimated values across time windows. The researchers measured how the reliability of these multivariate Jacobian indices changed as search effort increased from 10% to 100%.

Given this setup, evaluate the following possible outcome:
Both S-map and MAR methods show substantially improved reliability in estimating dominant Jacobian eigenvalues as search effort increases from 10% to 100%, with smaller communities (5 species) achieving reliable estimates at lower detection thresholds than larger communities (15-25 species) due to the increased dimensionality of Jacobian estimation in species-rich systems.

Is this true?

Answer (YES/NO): NO